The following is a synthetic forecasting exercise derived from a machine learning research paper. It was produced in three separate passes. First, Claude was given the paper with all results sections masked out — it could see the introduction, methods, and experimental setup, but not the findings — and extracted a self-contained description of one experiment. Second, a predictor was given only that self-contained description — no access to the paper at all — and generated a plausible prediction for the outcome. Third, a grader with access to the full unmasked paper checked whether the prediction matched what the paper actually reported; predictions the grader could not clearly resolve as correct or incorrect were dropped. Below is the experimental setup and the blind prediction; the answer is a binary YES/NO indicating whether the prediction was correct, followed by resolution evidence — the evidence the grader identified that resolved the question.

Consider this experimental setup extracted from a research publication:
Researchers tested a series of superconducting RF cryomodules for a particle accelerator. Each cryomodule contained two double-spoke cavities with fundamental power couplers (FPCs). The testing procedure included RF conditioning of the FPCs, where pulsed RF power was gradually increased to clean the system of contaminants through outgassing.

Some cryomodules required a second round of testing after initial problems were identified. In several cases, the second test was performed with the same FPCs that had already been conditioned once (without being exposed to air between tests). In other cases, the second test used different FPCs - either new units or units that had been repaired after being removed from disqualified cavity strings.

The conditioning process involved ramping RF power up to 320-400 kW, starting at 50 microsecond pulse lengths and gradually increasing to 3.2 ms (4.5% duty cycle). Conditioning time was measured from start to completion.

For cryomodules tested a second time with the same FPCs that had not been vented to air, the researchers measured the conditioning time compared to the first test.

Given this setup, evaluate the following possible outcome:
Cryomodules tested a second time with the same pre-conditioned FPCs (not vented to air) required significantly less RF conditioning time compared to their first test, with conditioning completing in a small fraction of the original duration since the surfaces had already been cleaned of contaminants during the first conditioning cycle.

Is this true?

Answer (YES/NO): NO